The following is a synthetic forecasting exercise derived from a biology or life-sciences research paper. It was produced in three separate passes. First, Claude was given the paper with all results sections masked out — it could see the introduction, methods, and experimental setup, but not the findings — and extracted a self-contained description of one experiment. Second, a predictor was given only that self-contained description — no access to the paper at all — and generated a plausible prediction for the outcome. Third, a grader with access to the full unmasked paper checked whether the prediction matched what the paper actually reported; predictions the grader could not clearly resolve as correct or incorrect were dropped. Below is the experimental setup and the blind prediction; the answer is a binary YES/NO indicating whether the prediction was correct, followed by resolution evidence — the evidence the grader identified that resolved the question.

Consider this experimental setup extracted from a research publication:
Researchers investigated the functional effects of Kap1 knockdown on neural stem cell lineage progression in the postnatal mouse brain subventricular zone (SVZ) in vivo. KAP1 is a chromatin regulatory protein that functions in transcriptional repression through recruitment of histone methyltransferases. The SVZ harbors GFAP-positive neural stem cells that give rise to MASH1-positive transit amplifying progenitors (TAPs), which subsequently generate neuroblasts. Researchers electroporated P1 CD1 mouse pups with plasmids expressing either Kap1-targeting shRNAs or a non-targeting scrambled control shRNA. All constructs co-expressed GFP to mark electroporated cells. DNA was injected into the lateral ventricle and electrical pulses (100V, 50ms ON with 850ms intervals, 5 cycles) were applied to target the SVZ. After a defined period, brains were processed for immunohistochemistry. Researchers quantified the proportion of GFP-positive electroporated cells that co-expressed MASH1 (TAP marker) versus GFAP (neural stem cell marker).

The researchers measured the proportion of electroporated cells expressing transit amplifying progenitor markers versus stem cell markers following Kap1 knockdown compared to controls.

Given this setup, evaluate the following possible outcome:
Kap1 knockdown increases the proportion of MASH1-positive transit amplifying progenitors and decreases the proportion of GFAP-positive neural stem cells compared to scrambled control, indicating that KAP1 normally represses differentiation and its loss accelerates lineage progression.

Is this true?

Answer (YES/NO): NO